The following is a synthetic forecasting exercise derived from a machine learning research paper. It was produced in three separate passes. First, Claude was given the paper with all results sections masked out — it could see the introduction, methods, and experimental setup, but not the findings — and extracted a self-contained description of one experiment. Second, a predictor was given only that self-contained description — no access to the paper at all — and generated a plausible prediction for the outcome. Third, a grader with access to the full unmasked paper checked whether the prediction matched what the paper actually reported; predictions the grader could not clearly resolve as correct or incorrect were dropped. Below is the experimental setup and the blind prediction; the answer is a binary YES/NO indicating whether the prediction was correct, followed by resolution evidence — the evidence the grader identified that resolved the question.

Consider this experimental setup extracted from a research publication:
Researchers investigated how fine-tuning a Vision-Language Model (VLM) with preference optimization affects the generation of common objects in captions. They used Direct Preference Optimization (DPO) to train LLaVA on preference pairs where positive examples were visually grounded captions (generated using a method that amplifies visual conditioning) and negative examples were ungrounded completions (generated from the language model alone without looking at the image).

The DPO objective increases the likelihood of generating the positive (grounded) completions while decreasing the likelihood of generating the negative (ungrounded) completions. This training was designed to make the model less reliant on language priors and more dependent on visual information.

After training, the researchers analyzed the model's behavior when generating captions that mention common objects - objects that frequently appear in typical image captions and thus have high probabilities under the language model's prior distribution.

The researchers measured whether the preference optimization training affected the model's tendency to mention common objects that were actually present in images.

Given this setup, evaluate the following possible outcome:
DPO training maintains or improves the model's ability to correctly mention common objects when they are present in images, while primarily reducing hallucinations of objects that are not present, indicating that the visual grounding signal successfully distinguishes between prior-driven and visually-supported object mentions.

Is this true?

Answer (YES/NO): YES